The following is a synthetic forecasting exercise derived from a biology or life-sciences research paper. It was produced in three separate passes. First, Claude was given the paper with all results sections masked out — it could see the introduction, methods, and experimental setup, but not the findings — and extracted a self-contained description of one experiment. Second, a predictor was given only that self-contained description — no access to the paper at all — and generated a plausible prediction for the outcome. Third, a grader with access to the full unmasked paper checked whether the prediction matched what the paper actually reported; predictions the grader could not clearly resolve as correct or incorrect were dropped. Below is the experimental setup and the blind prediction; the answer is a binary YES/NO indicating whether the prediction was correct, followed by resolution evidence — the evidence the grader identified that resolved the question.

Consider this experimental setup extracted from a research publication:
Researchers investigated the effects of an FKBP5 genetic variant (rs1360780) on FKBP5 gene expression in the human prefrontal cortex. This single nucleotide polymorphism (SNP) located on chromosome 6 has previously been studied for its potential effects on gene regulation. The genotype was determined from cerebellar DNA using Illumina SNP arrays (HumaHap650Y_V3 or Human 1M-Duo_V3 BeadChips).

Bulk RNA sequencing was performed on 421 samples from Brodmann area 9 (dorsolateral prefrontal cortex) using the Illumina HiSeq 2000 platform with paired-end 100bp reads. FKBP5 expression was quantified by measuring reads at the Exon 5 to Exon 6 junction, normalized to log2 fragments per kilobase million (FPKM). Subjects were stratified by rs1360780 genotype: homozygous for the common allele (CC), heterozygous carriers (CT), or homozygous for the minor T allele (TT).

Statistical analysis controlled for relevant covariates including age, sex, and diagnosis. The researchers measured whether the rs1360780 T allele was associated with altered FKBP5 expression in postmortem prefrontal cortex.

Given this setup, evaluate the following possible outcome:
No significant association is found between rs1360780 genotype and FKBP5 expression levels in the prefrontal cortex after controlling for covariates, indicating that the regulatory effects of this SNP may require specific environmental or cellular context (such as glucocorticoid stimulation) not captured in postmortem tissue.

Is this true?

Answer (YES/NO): YES